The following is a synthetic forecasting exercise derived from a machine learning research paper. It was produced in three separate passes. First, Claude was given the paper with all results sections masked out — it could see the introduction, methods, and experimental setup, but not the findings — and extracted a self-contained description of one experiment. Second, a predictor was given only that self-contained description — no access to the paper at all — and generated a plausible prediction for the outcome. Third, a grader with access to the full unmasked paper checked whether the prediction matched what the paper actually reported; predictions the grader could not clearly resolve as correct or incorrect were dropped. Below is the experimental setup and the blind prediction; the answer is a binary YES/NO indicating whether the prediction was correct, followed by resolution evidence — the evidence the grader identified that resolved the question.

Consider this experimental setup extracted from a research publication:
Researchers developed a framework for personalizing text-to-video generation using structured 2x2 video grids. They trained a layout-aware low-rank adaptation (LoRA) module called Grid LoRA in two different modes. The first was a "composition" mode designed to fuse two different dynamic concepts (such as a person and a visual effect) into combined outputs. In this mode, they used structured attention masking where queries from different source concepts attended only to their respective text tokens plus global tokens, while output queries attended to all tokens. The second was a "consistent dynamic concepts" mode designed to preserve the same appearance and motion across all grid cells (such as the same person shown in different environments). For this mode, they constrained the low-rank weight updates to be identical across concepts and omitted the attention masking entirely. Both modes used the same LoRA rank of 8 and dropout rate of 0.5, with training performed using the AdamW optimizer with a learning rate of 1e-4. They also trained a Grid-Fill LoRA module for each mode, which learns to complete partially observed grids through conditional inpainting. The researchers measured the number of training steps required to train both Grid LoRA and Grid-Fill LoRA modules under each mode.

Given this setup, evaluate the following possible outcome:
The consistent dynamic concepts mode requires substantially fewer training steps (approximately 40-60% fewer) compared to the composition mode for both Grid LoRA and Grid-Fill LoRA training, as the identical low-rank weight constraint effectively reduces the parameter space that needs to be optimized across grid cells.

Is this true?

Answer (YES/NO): NO